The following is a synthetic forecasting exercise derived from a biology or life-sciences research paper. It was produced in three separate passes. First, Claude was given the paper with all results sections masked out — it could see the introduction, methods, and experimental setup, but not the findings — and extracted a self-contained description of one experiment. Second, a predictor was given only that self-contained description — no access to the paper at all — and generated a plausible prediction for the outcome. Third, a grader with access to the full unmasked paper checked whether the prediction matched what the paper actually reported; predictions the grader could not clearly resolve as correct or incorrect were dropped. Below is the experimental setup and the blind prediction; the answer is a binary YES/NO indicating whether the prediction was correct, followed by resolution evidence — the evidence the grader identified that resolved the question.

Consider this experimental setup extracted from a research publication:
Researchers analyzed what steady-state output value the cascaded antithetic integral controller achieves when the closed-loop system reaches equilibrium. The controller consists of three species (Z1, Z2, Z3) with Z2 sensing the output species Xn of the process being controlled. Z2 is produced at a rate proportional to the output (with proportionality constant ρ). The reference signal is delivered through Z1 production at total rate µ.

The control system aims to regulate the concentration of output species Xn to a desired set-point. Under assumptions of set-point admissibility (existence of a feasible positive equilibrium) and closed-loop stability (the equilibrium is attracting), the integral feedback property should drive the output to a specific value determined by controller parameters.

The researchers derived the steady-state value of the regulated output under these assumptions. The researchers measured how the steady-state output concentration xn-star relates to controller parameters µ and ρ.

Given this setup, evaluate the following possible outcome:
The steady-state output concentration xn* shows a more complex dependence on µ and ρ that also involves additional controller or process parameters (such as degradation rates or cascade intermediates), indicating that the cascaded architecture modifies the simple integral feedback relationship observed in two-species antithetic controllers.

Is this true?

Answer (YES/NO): NO